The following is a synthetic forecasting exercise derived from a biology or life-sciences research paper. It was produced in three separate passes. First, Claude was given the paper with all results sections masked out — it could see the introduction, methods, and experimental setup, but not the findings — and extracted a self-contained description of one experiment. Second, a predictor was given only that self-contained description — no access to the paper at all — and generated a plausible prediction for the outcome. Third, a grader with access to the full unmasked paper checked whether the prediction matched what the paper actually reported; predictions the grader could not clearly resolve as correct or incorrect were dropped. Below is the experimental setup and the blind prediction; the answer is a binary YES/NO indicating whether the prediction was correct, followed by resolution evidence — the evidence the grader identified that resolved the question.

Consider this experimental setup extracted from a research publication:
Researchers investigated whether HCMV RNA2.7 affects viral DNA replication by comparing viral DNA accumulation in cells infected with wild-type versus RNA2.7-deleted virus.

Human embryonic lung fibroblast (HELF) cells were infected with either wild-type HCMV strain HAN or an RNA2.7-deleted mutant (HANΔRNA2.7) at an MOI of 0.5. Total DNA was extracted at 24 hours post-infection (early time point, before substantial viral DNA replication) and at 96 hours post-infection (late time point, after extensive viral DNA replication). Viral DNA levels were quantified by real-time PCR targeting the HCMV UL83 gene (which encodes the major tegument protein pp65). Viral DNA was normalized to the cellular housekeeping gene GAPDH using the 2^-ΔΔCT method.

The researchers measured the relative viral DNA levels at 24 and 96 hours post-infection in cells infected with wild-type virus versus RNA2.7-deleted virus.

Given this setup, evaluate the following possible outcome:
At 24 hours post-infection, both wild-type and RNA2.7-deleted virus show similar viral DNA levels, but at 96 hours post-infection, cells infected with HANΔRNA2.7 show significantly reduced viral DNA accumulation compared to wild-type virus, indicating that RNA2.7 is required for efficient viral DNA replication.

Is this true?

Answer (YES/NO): NO